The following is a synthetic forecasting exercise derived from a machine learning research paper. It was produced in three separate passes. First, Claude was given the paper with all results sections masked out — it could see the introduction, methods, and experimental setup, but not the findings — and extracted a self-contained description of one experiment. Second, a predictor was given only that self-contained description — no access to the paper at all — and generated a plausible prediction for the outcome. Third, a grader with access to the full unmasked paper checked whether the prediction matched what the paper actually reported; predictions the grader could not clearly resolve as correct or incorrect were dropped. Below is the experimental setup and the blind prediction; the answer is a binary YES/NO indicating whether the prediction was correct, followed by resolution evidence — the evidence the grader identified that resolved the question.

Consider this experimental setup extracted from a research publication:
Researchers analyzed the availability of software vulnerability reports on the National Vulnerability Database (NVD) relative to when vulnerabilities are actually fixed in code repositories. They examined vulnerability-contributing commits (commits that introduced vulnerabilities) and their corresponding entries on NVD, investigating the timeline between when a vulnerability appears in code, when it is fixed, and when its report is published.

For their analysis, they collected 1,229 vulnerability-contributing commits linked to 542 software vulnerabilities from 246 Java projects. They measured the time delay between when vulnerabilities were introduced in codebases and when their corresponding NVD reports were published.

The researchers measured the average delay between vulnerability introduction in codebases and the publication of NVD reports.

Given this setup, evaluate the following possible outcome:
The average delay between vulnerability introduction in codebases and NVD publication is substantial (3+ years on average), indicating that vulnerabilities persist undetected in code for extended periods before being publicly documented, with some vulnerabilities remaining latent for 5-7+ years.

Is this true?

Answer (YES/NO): YES